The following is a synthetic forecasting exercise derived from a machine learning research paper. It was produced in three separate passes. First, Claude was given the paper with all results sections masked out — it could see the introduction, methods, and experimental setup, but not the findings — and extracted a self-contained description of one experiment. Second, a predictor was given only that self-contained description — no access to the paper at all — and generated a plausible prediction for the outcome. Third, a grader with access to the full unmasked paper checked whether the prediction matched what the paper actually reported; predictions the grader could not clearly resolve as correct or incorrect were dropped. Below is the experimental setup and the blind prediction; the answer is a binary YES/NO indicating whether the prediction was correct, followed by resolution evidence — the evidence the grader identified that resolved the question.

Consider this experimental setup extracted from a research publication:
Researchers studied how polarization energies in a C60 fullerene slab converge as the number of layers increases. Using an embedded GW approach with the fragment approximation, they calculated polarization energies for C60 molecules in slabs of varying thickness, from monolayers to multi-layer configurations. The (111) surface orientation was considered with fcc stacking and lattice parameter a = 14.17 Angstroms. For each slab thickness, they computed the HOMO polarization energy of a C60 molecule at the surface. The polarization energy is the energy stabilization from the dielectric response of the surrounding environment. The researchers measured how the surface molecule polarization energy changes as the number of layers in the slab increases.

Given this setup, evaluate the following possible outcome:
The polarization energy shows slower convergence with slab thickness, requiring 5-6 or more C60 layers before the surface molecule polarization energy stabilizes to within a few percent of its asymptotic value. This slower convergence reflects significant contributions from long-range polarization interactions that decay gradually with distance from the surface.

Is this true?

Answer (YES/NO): YES